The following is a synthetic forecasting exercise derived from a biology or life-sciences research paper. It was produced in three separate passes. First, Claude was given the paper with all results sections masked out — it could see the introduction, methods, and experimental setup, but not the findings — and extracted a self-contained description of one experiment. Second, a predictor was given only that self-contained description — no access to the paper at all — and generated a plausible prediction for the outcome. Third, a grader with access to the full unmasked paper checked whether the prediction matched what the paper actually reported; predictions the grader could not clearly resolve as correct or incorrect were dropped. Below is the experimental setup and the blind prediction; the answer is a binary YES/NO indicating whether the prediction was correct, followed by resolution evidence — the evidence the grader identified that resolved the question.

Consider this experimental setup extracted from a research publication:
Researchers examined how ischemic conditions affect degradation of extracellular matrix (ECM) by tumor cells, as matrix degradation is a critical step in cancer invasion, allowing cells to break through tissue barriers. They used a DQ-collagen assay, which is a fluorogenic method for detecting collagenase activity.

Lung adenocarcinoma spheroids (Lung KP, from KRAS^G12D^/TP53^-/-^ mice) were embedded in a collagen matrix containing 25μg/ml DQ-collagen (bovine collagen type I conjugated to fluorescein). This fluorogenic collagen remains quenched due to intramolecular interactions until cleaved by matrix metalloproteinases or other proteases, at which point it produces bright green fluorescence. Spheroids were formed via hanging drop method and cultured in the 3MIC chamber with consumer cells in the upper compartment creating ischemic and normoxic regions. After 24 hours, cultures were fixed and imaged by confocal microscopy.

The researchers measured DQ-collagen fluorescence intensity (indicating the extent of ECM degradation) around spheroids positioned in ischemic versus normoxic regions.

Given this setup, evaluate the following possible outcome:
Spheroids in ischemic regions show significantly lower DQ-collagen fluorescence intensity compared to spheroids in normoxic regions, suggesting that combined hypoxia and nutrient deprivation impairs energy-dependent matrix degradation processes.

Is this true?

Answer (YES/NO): NO